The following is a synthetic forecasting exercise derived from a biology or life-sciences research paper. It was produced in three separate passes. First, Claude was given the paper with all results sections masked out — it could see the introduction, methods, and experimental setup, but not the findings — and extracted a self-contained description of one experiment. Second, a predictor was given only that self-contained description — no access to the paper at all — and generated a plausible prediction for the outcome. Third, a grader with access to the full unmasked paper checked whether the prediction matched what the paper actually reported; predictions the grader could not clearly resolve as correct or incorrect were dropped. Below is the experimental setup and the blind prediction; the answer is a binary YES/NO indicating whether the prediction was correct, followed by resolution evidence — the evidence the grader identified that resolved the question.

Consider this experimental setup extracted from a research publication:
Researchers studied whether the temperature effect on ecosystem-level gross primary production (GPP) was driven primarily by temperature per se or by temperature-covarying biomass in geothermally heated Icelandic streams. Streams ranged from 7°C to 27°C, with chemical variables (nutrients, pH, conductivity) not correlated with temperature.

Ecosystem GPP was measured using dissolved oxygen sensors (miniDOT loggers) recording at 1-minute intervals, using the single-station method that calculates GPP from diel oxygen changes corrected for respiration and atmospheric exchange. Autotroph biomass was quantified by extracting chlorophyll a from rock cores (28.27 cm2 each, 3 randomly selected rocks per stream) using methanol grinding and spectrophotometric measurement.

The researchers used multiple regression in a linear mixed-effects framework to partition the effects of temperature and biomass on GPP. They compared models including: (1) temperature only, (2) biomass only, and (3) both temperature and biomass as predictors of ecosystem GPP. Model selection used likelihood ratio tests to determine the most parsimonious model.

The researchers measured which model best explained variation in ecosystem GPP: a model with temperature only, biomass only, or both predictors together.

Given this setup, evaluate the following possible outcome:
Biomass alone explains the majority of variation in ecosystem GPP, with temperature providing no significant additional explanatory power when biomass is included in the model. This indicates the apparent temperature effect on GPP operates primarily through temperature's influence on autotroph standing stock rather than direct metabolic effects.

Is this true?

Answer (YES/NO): YES